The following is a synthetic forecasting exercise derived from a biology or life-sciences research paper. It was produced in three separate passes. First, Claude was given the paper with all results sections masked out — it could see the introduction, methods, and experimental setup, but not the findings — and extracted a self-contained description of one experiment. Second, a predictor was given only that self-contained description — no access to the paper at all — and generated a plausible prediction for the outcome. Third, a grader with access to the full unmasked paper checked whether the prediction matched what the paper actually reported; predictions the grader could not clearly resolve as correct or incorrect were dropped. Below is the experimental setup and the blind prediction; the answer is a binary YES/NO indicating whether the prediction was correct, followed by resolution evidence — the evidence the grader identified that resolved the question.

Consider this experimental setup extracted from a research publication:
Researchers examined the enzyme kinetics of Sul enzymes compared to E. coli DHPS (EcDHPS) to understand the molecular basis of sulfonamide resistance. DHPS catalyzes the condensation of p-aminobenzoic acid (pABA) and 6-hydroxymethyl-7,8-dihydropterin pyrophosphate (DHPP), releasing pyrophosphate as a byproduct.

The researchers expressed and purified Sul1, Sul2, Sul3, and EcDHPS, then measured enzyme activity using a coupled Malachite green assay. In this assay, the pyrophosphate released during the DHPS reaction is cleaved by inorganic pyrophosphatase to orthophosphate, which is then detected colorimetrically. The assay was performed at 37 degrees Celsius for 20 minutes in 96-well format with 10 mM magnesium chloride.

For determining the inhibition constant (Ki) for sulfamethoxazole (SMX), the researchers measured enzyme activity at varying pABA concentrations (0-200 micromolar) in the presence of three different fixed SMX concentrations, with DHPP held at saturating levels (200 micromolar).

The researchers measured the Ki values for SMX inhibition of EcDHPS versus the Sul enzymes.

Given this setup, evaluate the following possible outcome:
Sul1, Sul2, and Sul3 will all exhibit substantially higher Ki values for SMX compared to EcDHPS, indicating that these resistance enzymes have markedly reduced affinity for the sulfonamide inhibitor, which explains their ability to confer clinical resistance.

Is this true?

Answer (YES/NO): YES